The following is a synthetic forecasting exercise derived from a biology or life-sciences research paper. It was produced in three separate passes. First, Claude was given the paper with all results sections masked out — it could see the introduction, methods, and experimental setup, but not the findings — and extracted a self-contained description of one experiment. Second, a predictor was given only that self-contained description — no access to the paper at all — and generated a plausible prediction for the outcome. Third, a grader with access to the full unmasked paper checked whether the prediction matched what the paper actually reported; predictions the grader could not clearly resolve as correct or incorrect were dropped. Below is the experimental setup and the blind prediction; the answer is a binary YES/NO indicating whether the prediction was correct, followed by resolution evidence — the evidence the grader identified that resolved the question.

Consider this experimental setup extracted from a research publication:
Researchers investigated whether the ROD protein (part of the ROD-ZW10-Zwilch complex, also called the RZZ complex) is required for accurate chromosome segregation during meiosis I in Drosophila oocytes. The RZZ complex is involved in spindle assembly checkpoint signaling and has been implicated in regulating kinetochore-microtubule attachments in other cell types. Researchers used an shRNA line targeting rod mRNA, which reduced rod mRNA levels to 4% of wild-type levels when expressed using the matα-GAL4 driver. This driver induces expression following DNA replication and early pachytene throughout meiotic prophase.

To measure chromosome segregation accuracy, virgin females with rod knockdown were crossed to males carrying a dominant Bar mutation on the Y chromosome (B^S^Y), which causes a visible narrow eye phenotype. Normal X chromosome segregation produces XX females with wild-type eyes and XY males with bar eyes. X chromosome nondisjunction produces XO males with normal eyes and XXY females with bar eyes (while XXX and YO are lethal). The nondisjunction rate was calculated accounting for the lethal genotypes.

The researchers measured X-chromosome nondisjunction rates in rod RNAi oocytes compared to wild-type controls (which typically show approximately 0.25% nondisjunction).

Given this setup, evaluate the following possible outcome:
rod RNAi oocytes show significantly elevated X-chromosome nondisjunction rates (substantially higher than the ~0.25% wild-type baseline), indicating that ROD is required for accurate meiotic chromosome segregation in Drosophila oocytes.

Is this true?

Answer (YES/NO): YES